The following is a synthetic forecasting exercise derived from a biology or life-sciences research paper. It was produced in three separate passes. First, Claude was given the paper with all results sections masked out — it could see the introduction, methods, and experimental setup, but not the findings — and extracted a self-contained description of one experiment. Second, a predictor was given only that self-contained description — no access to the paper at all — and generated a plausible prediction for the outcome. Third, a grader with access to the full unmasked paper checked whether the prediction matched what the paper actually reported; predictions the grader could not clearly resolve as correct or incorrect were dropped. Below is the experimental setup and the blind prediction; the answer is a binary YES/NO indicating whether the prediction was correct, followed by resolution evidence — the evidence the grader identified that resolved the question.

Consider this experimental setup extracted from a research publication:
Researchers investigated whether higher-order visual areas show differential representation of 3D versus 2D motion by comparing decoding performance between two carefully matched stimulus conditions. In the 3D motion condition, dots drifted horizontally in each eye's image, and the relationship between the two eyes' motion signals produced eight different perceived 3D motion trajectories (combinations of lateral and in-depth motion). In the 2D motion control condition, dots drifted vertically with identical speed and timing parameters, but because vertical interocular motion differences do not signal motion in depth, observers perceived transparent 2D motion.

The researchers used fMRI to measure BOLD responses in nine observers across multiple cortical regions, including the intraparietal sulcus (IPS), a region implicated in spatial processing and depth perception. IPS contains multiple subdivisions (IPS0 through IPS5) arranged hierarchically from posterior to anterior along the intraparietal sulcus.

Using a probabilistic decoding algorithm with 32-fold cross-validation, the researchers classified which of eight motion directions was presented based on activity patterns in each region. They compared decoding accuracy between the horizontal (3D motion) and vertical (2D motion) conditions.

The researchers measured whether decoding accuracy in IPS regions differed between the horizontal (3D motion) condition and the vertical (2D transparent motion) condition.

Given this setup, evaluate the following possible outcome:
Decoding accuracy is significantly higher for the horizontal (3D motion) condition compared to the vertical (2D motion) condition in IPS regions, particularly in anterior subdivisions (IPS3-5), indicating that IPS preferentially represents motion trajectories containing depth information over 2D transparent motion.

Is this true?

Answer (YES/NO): NO